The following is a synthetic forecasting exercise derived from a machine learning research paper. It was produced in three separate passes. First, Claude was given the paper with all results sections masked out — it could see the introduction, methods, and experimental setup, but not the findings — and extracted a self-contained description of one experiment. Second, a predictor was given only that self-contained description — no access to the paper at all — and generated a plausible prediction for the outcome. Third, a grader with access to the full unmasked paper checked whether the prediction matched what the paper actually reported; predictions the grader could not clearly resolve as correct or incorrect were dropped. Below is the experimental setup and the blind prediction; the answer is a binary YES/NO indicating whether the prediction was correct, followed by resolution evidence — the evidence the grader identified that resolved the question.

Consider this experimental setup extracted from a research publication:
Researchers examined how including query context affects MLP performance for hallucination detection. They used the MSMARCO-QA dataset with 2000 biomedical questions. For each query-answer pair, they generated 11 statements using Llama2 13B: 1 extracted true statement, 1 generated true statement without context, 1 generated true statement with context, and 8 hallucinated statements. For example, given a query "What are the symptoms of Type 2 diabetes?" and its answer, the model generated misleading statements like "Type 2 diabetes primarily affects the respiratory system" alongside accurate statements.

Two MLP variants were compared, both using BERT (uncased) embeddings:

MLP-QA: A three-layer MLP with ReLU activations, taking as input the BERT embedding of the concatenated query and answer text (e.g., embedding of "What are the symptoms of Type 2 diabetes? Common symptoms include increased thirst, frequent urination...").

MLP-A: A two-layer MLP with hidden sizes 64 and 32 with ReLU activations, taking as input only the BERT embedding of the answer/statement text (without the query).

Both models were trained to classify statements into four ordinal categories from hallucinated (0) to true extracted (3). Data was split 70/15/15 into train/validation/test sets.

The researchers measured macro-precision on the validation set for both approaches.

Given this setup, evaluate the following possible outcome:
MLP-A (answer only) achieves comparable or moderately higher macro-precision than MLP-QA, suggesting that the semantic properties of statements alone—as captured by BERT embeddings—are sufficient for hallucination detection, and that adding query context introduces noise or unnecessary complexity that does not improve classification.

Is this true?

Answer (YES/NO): NO